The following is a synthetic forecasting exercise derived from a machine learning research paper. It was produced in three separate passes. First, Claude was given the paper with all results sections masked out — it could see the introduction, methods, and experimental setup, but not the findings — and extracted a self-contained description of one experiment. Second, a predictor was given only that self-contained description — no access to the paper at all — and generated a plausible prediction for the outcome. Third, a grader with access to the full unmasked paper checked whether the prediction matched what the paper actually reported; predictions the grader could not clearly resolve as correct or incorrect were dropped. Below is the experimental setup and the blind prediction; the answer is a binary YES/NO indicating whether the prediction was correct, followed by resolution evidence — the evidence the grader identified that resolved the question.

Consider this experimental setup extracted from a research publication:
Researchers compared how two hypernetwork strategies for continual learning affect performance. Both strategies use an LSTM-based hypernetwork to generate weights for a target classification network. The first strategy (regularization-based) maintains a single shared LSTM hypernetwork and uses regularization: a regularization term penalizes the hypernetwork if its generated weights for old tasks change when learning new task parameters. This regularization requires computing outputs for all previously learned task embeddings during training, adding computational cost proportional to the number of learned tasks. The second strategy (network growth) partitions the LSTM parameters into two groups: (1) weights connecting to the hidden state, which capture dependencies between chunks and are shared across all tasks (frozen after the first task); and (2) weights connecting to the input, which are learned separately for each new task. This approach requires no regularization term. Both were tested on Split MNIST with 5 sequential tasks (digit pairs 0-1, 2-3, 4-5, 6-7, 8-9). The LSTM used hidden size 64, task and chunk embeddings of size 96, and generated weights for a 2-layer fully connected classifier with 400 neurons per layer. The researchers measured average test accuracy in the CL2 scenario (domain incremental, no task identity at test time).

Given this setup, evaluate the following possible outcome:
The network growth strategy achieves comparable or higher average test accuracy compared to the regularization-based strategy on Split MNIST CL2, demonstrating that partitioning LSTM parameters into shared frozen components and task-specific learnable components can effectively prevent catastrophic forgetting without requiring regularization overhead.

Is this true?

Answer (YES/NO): YES